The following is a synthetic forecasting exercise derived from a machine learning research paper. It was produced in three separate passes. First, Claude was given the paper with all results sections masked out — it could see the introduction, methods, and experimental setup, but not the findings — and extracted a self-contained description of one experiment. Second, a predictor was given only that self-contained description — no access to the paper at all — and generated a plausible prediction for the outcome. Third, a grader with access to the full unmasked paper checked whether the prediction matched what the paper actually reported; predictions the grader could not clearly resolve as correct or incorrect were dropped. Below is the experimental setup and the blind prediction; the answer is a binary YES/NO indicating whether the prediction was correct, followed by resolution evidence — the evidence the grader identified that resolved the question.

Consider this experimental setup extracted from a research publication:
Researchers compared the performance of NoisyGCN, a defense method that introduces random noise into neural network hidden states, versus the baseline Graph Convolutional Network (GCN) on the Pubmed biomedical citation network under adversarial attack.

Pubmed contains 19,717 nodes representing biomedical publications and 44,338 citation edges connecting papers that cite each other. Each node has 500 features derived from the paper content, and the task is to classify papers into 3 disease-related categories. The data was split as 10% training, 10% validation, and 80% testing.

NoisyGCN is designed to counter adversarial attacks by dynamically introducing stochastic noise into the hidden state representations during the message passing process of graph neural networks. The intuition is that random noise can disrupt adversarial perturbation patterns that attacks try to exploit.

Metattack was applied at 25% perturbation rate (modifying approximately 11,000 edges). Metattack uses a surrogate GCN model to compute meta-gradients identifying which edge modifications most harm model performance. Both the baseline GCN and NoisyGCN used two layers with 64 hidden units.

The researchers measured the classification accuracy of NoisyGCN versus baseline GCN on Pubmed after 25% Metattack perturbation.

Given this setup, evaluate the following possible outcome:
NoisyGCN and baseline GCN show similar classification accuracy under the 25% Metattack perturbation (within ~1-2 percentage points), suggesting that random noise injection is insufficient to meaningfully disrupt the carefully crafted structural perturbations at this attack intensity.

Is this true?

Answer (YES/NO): NO